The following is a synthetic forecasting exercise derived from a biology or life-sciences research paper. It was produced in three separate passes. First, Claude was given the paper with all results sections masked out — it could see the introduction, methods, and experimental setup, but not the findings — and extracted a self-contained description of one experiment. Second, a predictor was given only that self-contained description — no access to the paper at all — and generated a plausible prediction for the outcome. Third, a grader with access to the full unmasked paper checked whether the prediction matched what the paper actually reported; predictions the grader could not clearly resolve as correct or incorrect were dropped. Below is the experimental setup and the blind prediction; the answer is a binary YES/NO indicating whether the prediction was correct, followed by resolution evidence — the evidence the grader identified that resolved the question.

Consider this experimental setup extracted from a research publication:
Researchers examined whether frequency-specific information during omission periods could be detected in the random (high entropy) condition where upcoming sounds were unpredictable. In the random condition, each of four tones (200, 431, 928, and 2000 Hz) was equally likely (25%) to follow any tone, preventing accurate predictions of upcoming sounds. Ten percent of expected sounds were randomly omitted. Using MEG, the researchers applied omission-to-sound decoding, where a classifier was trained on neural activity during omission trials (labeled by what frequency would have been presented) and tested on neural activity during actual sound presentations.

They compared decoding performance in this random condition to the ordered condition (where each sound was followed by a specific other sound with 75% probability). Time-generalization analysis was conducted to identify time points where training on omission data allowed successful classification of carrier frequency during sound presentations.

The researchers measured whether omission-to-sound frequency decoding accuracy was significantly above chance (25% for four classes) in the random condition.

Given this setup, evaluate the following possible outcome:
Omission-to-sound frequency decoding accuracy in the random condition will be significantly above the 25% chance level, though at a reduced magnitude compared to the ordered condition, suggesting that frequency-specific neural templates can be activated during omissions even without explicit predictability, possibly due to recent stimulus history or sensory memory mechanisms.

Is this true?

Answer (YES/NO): NO